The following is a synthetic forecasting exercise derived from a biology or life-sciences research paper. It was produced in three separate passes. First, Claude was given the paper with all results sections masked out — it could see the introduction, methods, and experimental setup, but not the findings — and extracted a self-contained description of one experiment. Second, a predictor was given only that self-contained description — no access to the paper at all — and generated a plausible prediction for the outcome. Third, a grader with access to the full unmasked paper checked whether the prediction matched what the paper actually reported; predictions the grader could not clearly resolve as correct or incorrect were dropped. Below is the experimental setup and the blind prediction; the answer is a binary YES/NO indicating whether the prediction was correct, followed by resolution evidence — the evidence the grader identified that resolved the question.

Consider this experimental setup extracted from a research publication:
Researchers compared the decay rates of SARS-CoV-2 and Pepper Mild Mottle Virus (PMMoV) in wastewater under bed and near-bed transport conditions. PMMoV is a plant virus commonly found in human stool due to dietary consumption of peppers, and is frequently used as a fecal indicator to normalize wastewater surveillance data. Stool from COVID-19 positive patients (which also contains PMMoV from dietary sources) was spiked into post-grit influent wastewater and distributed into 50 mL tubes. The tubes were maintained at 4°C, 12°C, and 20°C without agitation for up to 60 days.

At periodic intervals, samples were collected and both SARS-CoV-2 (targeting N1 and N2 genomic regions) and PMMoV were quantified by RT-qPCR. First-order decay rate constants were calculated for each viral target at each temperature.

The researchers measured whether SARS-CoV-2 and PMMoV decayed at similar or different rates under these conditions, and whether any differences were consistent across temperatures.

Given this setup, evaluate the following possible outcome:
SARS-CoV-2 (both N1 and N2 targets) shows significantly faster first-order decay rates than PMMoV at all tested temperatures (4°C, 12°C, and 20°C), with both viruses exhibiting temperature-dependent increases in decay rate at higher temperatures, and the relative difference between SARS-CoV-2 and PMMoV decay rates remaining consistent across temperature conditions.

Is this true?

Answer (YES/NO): NO